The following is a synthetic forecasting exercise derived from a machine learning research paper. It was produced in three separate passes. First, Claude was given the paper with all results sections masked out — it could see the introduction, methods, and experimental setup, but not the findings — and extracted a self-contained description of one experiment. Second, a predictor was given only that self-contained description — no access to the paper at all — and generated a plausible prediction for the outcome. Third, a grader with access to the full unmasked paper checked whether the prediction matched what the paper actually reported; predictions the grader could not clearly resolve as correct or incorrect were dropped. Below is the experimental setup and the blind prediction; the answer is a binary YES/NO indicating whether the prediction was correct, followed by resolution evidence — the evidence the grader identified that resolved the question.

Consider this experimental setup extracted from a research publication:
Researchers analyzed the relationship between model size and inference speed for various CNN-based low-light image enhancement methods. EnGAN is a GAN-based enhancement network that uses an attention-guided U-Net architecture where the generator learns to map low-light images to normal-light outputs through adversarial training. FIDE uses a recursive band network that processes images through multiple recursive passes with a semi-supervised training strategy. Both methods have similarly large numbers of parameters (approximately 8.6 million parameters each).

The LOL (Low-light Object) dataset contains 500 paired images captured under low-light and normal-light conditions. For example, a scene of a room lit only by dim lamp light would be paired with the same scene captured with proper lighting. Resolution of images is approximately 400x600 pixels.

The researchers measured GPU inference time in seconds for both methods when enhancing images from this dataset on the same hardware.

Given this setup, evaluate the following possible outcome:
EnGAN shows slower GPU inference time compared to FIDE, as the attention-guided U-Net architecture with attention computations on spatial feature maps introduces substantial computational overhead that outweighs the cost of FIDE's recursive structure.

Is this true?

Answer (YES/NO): NO